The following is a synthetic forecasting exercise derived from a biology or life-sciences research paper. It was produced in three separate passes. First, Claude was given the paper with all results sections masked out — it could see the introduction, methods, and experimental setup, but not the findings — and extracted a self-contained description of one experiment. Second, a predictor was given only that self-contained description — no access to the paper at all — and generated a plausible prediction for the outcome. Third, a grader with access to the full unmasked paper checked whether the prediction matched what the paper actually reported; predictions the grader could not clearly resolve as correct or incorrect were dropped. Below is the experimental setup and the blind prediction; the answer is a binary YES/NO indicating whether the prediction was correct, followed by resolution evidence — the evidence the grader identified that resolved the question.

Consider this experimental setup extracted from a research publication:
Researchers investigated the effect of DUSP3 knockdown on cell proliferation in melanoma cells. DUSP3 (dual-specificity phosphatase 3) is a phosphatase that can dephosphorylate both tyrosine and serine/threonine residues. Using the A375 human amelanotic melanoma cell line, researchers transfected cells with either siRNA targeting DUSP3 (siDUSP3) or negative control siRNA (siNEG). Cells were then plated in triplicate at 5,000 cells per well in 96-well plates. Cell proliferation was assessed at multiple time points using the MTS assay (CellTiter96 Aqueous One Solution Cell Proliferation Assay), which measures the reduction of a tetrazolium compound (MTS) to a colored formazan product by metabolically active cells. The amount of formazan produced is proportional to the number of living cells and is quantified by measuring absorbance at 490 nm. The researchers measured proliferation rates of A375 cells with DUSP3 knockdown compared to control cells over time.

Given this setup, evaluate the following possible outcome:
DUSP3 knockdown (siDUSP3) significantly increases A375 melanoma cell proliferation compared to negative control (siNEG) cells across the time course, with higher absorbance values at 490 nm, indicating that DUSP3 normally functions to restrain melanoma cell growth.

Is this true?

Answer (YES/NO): NO